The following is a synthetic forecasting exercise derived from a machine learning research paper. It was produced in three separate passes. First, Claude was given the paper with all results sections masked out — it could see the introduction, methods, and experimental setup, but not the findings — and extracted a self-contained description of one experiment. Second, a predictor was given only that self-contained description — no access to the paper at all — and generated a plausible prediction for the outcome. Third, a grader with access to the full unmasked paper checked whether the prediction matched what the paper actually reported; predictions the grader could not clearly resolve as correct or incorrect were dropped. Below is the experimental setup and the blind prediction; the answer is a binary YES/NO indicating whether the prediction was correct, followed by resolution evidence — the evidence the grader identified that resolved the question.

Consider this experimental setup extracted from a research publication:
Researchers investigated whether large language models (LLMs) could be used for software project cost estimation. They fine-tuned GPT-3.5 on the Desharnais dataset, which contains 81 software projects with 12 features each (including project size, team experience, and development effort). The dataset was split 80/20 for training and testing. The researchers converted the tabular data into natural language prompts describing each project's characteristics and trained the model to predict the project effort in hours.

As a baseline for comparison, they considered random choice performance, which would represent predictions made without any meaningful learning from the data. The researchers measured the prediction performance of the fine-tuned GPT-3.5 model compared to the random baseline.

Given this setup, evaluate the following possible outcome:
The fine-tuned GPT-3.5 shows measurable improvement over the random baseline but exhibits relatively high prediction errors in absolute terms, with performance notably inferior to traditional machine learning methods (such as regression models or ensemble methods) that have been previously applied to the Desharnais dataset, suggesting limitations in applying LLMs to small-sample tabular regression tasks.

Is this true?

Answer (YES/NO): NO